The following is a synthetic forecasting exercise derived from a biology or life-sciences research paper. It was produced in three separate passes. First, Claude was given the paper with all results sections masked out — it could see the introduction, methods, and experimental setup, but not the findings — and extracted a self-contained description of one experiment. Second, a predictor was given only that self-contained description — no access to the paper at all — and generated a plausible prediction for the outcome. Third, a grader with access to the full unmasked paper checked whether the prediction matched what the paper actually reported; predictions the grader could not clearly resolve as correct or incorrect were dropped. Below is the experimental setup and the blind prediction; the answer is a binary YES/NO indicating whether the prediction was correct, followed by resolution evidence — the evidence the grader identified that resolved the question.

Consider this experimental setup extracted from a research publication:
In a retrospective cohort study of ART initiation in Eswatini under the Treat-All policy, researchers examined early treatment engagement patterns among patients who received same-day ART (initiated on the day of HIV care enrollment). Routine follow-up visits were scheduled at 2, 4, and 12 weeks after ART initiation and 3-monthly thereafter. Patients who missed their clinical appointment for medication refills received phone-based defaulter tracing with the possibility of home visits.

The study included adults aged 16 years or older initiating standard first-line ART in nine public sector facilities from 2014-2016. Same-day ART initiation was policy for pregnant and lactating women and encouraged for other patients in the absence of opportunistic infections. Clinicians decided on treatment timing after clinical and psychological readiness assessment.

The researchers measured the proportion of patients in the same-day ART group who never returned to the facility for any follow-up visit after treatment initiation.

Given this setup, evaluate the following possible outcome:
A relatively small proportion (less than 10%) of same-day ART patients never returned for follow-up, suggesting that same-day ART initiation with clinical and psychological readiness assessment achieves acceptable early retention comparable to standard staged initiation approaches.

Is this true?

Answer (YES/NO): NO